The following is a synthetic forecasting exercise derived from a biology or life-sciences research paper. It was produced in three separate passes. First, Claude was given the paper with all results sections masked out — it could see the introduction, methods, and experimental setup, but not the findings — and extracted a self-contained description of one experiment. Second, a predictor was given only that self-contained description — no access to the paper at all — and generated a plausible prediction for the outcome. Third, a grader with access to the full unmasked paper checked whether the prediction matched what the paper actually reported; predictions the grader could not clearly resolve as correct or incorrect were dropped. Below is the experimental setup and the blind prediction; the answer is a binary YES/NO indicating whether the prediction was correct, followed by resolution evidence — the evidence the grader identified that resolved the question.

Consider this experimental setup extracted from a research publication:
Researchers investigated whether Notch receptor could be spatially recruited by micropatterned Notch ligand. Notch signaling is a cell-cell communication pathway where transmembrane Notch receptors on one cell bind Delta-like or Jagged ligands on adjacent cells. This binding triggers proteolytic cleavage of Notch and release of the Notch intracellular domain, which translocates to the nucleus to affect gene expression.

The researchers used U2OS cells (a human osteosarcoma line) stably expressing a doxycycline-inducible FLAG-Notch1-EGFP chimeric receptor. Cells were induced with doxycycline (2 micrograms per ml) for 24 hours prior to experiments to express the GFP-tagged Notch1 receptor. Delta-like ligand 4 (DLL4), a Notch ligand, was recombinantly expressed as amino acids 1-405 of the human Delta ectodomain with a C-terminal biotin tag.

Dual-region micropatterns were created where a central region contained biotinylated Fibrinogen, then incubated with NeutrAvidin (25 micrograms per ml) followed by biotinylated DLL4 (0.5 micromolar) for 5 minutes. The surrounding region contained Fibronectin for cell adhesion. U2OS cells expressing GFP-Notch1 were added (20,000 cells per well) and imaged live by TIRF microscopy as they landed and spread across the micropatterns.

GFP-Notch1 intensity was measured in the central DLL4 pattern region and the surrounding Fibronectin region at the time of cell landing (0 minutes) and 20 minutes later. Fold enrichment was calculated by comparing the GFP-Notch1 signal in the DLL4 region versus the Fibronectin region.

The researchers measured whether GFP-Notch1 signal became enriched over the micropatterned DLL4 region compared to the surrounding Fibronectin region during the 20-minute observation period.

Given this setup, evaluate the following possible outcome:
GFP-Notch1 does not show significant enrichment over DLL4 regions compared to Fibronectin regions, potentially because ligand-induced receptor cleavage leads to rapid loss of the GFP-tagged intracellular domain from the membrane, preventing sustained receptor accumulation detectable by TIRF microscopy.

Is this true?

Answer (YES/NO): NO